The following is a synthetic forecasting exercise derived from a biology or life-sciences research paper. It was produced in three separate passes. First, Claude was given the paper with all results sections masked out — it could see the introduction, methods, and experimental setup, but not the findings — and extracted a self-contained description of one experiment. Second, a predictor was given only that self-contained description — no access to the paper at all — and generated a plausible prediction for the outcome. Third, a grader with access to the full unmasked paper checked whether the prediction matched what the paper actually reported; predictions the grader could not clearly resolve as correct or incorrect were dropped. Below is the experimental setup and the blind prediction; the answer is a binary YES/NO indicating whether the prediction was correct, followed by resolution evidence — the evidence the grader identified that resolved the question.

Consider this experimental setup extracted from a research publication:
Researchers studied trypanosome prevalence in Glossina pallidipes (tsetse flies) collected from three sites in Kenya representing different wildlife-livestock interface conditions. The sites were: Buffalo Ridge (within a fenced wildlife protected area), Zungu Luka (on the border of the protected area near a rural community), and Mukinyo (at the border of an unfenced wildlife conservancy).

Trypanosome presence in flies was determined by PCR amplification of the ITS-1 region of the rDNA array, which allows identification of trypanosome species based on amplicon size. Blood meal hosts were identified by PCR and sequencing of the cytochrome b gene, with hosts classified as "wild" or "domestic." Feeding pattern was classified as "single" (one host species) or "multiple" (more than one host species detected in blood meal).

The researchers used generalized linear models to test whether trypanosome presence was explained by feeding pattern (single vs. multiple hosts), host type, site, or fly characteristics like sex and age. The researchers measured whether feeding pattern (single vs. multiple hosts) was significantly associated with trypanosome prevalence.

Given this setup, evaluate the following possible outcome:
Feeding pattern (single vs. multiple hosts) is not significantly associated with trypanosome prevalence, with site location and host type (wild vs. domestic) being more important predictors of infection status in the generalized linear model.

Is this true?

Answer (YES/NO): NO